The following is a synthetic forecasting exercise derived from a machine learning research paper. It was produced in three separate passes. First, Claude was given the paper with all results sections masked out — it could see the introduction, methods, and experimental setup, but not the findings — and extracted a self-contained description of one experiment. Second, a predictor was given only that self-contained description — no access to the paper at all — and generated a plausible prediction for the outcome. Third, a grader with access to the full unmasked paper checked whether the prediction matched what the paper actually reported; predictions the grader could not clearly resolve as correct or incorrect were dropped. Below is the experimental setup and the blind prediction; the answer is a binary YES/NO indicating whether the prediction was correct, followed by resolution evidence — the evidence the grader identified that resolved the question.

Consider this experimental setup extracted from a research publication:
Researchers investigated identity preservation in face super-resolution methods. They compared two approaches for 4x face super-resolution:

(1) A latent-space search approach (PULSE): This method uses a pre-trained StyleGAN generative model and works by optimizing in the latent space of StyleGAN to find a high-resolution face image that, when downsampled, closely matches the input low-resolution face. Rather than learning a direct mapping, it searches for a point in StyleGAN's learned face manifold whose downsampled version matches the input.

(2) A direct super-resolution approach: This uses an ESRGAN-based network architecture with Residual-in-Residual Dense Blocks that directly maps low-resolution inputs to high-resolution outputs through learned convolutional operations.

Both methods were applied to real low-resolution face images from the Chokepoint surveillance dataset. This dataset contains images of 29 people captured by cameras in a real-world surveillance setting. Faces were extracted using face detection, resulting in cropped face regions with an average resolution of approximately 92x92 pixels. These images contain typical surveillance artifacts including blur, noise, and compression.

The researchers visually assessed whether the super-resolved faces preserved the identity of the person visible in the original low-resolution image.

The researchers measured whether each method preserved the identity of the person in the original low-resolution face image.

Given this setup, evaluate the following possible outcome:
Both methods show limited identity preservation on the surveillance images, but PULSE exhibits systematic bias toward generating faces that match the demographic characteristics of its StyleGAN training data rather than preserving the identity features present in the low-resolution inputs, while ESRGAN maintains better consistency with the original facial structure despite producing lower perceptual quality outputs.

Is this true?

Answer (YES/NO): NO